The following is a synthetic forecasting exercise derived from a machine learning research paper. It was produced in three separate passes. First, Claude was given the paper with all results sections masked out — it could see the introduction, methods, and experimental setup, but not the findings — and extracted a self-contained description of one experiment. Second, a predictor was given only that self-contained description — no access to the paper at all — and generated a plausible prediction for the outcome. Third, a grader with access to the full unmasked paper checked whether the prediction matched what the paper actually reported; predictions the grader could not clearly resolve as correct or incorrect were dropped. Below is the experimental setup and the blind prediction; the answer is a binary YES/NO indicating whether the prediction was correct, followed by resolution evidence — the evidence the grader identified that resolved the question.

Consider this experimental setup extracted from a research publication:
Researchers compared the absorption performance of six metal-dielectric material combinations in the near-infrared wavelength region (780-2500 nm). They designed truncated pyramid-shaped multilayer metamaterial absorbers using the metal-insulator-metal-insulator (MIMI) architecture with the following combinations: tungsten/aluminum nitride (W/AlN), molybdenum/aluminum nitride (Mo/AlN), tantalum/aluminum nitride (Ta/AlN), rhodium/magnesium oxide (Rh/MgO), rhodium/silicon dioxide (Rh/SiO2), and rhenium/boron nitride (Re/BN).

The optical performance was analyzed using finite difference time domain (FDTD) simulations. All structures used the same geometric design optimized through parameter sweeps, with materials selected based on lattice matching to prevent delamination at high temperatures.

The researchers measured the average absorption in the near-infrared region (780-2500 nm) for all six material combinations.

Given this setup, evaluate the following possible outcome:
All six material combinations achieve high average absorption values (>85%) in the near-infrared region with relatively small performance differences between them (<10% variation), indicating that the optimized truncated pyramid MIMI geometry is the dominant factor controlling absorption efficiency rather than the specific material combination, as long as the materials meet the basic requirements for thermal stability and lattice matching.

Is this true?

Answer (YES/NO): YES